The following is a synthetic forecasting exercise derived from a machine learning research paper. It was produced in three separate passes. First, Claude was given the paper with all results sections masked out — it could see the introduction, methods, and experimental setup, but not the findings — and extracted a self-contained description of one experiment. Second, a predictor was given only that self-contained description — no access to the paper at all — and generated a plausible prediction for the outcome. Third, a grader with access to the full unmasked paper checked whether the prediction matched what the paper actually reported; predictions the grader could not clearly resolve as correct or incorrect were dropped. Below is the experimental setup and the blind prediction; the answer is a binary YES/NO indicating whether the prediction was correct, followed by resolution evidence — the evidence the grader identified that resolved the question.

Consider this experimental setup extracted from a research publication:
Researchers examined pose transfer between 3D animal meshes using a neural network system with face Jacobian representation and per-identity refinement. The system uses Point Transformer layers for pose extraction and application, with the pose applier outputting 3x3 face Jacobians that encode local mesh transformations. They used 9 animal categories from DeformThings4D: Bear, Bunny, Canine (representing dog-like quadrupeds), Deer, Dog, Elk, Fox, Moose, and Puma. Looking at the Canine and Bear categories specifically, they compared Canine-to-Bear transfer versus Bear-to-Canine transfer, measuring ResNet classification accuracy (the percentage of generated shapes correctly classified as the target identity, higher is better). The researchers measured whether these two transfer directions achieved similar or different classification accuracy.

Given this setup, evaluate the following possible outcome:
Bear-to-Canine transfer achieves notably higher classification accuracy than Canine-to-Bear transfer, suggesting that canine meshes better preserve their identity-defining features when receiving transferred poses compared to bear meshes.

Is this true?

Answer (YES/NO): YES